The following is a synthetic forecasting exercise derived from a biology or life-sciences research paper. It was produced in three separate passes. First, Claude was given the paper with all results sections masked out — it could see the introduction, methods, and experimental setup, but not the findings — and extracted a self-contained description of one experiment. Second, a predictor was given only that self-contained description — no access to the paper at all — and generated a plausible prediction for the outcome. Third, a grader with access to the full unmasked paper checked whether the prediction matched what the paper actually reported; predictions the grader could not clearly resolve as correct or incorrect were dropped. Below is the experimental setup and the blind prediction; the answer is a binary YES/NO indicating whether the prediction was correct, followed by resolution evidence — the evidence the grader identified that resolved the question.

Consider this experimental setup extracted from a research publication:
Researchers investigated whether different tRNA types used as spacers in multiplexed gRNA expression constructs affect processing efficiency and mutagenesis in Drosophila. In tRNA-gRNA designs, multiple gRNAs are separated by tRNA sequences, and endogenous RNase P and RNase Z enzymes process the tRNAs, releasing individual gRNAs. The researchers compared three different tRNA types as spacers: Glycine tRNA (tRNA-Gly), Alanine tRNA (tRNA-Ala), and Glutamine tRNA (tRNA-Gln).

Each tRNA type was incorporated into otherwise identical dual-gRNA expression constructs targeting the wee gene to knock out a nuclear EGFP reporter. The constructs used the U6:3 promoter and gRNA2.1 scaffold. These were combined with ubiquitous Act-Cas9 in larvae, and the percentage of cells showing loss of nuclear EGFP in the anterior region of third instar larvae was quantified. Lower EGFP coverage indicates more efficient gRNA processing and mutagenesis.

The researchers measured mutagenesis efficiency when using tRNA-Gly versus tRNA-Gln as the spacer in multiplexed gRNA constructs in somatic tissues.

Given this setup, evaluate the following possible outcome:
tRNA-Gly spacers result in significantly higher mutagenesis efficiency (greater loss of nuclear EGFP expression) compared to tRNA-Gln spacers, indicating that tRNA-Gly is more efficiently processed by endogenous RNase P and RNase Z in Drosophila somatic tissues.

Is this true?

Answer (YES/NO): NO